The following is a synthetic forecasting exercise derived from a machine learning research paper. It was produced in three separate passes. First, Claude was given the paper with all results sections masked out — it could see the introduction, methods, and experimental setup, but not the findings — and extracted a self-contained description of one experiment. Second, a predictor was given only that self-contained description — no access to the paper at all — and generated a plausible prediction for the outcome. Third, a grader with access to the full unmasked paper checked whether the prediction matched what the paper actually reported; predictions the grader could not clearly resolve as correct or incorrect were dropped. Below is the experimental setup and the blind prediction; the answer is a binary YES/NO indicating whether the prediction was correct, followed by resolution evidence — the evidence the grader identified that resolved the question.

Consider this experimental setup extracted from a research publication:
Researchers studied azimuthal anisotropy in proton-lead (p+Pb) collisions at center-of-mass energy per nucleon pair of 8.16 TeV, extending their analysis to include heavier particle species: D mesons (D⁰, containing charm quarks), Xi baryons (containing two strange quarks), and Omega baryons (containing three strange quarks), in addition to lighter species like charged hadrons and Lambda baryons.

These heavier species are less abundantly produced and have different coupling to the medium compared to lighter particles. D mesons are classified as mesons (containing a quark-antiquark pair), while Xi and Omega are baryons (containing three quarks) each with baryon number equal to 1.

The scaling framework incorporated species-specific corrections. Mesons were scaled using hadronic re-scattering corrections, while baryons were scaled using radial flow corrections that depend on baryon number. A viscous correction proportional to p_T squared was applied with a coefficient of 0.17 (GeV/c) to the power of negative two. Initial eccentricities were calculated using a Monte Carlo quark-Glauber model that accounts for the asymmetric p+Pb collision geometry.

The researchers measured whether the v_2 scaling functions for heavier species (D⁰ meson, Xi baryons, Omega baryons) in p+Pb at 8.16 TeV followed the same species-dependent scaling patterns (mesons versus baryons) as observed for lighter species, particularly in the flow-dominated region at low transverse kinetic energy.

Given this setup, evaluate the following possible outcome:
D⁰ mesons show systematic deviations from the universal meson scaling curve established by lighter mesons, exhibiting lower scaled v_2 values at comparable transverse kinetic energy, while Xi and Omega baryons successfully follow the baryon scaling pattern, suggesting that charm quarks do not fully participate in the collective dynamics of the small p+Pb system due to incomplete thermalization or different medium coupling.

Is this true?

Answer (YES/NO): NO